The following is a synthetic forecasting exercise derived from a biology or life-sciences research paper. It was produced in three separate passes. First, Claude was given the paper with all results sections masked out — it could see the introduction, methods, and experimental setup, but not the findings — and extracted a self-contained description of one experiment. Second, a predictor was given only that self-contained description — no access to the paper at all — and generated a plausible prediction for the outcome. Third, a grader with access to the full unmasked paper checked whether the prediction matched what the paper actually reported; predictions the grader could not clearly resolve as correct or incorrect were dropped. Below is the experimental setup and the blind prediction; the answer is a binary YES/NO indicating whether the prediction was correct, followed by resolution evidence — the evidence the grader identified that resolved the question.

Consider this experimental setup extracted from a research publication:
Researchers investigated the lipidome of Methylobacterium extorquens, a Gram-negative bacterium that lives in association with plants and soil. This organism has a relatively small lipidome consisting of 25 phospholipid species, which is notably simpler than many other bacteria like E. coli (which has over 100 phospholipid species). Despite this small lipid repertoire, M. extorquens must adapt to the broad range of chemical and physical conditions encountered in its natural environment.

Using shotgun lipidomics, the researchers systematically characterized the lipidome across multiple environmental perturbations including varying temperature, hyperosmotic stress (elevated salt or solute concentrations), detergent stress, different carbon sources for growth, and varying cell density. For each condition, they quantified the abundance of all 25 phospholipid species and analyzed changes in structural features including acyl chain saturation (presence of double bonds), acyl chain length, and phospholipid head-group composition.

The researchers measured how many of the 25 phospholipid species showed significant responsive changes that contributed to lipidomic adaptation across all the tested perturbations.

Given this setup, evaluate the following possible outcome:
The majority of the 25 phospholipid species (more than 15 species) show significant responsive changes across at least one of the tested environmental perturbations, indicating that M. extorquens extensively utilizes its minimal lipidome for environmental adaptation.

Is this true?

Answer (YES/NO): NO